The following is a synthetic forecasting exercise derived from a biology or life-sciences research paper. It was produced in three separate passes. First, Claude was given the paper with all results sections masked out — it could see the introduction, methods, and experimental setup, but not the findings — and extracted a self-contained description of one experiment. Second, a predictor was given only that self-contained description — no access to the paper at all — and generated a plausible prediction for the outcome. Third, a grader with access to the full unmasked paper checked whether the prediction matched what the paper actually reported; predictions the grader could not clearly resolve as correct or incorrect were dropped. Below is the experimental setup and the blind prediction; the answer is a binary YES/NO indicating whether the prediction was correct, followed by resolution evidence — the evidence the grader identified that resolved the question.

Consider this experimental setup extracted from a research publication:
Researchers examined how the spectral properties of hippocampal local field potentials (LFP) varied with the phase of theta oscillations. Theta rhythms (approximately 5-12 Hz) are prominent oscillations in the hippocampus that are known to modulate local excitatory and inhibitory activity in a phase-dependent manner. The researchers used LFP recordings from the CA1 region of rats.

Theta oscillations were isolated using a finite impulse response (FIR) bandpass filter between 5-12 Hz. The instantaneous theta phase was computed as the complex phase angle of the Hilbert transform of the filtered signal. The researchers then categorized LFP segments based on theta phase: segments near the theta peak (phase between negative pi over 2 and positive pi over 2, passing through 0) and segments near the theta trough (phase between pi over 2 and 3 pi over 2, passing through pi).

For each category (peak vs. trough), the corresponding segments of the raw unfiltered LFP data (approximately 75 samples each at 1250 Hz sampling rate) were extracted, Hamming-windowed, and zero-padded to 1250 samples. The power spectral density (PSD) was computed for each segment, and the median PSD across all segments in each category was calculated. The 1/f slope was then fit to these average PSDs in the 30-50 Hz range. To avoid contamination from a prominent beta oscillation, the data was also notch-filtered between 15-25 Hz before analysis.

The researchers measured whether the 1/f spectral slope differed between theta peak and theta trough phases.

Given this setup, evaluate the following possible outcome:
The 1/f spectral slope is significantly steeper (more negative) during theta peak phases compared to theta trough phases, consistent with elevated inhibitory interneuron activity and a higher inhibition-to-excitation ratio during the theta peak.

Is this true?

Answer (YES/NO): YES